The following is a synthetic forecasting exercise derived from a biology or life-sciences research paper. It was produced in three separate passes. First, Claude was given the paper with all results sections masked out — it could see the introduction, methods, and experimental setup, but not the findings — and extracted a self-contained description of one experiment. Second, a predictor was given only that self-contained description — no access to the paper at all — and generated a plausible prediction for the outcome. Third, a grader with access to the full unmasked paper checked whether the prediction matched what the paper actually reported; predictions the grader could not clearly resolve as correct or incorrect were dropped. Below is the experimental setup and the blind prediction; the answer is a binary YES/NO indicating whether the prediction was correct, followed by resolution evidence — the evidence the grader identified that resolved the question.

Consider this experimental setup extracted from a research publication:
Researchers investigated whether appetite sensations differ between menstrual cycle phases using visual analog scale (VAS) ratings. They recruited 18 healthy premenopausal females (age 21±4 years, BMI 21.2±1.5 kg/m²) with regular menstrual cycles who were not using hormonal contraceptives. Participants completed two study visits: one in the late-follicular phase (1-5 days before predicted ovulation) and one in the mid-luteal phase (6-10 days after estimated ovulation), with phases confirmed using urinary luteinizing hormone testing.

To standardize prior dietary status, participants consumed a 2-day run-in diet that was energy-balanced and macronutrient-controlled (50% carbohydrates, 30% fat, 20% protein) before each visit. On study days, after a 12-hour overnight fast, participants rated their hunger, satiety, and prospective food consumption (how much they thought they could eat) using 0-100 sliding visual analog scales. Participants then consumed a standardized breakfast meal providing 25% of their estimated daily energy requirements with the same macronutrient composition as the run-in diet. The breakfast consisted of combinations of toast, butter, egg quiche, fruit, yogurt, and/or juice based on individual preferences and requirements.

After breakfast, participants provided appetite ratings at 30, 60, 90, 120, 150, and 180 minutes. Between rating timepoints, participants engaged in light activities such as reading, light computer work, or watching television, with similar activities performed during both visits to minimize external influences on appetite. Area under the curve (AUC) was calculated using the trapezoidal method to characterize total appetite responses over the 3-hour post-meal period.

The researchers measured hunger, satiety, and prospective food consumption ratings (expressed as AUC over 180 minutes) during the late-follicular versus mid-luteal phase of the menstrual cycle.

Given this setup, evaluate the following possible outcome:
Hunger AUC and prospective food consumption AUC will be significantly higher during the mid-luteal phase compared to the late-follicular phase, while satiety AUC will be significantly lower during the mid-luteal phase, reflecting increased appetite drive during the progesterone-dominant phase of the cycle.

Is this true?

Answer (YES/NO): NO